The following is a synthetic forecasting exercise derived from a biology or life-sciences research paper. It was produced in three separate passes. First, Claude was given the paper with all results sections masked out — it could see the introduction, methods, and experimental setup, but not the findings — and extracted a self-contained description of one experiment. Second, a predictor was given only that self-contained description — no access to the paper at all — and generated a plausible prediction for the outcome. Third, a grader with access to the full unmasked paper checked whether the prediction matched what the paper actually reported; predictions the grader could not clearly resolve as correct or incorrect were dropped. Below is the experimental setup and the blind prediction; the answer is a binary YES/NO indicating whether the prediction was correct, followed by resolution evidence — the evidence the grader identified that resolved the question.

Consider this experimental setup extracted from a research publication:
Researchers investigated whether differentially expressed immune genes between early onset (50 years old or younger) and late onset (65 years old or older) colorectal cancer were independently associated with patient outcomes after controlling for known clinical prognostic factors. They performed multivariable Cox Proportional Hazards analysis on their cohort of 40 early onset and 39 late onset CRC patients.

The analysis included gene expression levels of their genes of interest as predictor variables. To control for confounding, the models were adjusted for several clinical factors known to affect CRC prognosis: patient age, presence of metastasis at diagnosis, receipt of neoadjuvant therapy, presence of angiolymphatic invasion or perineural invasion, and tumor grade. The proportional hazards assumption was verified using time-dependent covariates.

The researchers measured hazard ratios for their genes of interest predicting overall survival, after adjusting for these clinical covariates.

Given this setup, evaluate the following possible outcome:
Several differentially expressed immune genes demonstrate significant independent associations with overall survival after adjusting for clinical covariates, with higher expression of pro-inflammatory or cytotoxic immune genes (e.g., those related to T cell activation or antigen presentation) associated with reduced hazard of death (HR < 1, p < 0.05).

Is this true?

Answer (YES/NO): NO